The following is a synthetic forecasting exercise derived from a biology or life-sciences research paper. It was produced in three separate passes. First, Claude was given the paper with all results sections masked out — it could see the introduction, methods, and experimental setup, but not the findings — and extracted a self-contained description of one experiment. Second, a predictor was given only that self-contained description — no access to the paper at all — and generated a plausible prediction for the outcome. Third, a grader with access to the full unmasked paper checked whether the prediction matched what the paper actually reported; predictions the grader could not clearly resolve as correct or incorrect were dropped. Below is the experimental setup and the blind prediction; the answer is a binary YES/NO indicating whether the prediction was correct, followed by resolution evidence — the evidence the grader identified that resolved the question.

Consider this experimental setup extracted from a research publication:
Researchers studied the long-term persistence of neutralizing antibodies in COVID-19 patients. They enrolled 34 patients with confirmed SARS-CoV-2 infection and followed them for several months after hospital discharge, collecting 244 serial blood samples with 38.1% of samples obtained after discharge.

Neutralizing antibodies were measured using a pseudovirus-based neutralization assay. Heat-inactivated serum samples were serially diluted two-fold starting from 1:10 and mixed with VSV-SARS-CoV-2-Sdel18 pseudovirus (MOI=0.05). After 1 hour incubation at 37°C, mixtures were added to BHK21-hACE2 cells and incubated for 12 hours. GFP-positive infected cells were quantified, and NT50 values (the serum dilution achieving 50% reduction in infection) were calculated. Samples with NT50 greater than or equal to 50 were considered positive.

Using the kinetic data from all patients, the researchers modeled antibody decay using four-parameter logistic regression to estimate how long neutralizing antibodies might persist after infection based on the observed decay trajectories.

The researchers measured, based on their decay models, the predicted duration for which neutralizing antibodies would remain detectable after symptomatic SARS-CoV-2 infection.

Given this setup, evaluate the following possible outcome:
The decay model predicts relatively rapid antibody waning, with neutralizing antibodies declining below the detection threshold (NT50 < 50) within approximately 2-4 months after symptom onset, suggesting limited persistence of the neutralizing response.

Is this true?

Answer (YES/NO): NO